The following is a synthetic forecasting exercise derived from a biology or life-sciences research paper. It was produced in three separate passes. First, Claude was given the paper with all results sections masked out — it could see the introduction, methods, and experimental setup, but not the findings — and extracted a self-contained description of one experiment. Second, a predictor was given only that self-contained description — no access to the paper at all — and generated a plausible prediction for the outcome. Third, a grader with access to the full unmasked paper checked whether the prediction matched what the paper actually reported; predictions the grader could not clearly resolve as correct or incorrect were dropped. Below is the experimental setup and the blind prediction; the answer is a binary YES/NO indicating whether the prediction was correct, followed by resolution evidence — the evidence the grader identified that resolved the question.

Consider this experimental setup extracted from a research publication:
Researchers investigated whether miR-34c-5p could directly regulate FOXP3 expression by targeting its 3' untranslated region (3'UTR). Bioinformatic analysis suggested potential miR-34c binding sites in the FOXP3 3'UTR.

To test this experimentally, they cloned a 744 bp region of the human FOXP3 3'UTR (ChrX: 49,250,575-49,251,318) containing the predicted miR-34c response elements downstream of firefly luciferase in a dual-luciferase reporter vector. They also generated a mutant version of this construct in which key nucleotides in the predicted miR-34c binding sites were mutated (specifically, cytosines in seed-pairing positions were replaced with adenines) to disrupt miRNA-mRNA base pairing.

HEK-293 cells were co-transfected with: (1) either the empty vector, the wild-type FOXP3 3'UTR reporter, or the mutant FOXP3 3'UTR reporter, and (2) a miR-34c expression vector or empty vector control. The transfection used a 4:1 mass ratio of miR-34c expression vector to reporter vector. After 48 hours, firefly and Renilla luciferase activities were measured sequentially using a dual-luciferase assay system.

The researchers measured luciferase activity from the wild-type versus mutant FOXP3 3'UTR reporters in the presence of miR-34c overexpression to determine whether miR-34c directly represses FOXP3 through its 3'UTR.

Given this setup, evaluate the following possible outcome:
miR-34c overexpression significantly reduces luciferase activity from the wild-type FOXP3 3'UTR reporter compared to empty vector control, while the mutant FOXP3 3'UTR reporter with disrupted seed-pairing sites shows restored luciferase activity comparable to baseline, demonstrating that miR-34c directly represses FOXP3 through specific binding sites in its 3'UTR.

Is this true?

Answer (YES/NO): YES